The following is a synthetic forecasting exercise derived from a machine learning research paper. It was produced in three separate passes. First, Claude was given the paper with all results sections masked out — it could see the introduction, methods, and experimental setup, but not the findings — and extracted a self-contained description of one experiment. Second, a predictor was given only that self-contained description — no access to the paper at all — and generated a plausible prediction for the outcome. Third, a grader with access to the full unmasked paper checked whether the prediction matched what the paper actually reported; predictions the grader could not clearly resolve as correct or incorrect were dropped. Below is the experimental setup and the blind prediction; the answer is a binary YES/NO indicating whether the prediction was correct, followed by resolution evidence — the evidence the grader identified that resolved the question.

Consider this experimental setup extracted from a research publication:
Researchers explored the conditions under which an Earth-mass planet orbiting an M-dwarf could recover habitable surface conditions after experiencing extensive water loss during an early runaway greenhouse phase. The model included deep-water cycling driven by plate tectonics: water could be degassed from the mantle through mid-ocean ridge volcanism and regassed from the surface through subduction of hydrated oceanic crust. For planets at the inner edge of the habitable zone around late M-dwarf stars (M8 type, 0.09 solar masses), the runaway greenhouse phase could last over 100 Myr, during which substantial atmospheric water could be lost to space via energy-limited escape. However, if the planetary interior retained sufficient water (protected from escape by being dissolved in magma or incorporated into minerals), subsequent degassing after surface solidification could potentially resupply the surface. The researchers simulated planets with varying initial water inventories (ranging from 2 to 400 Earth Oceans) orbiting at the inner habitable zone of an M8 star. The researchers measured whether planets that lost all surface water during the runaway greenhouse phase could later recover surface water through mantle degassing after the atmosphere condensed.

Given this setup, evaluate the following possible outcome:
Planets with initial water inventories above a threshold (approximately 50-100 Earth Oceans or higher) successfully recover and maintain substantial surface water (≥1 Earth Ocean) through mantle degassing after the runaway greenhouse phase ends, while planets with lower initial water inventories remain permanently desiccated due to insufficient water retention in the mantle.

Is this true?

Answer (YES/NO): NO